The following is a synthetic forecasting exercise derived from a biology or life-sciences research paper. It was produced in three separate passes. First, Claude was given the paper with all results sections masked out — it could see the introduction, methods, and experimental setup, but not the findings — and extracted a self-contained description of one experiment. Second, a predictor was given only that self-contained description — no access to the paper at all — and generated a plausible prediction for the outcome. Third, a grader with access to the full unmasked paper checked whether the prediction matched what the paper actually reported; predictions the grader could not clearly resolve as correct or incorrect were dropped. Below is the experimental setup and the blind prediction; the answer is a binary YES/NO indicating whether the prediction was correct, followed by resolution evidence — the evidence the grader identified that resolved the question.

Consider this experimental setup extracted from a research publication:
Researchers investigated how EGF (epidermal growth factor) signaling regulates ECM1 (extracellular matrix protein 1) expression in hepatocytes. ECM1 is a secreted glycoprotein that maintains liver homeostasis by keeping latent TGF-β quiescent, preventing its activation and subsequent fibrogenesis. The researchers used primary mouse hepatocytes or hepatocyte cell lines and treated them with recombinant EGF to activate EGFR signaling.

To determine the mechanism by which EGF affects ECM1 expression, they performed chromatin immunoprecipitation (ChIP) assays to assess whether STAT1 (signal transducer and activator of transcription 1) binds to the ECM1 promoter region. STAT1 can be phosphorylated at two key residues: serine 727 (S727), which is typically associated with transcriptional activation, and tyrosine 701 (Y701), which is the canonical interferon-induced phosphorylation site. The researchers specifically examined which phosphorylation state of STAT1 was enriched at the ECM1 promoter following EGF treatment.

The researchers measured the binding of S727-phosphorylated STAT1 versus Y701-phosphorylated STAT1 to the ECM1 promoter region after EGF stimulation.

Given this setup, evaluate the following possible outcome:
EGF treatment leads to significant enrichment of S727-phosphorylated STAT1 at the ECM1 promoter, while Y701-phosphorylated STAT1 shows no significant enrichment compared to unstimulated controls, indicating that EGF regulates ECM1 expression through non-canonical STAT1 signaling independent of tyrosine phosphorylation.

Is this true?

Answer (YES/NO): YES